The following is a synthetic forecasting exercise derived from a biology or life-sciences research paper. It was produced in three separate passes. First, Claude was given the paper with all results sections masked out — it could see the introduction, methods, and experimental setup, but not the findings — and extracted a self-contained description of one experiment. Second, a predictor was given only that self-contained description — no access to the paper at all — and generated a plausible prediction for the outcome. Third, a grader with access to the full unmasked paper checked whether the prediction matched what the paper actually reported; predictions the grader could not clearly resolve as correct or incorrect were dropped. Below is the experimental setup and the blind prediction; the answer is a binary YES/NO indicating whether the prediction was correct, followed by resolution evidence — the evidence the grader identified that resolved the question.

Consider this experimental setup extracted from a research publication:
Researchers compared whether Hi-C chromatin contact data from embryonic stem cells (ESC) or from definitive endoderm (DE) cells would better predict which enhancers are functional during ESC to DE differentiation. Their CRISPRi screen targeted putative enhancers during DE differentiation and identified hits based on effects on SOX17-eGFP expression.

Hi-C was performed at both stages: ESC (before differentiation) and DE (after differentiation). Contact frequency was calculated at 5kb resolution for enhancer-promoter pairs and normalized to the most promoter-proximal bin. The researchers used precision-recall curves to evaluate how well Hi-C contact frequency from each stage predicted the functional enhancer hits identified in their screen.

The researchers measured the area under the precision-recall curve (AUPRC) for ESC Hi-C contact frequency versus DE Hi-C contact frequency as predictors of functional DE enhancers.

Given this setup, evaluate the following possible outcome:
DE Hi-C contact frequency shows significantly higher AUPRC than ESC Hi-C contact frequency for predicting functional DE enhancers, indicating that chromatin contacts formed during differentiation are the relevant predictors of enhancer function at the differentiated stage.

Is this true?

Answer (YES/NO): YES